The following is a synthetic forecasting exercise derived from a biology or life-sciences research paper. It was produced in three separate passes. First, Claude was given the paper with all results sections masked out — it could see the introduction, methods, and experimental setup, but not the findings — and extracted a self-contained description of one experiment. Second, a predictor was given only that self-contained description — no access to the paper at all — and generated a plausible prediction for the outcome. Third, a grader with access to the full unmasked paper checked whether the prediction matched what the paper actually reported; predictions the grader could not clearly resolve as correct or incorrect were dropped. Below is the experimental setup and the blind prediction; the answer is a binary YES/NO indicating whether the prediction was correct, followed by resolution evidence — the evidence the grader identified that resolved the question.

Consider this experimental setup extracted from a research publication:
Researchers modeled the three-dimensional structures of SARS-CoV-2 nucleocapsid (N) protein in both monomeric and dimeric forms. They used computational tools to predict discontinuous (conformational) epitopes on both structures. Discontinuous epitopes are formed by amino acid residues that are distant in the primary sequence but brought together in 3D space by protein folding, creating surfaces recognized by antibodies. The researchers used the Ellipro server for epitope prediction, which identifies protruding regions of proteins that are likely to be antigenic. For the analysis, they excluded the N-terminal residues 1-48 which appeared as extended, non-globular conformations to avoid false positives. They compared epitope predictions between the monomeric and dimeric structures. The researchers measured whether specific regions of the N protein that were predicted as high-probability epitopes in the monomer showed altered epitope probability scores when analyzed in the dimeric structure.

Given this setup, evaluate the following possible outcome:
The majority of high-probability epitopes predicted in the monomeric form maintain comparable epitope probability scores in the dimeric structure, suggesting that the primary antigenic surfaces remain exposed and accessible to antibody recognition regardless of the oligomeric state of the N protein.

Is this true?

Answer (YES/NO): YES